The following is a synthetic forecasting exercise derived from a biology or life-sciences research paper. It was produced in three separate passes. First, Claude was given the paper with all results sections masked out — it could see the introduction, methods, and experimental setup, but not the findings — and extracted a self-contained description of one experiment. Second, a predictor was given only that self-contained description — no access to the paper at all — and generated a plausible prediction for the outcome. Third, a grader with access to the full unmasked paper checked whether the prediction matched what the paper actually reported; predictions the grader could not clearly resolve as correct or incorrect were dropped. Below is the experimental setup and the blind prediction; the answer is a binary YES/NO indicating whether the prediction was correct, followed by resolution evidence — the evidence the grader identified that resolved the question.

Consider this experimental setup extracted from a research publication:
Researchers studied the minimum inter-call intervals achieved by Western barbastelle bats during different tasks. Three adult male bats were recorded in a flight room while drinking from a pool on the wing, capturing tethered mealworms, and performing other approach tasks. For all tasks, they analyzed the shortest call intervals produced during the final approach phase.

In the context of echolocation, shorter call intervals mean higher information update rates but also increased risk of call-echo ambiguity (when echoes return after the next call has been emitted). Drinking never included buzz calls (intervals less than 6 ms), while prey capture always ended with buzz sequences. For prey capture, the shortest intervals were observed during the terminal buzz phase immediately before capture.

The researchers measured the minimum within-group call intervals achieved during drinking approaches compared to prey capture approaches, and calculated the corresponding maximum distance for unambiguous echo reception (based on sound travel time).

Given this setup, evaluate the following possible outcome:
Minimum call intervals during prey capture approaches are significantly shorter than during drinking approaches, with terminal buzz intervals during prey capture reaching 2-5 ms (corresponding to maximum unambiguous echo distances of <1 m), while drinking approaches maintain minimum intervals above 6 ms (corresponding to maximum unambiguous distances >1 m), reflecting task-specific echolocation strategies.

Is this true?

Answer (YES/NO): YES